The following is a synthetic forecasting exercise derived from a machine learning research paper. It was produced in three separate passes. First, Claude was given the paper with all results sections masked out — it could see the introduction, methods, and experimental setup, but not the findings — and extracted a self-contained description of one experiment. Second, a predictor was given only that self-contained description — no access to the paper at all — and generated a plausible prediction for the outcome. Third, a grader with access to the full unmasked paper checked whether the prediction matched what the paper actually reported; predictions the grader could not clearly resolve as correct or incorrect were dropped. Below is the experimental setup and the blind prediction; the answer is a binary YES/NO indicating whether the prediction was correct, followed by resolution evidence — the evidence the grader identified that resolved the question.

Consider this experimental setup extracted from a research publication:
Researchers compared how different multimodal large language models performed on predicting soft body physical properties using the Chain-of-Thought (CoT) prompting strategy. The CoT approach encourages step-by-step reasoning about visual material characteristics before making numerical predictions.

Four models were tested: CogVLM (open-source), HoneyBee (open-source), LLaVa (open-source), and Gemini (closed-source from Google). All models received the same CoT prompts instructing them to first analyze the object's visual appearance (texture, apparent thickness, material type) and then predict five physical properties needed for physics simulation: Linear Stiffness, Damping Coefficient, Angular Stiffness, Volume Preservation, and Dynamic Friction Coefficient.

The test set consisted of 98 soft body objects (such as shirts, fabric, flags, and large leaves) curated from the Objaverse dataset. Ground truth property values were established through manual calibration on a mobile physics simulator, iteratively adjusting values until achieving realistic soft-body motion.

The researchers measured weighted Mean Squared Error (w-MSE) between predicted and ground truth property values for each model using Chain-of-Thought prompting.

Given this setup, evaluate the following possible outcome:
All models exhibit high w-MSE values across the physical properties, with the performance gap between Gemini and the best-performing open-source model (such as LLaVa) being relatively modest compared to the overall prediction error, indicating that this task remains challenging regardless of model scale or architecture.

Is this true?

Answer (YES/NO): NO